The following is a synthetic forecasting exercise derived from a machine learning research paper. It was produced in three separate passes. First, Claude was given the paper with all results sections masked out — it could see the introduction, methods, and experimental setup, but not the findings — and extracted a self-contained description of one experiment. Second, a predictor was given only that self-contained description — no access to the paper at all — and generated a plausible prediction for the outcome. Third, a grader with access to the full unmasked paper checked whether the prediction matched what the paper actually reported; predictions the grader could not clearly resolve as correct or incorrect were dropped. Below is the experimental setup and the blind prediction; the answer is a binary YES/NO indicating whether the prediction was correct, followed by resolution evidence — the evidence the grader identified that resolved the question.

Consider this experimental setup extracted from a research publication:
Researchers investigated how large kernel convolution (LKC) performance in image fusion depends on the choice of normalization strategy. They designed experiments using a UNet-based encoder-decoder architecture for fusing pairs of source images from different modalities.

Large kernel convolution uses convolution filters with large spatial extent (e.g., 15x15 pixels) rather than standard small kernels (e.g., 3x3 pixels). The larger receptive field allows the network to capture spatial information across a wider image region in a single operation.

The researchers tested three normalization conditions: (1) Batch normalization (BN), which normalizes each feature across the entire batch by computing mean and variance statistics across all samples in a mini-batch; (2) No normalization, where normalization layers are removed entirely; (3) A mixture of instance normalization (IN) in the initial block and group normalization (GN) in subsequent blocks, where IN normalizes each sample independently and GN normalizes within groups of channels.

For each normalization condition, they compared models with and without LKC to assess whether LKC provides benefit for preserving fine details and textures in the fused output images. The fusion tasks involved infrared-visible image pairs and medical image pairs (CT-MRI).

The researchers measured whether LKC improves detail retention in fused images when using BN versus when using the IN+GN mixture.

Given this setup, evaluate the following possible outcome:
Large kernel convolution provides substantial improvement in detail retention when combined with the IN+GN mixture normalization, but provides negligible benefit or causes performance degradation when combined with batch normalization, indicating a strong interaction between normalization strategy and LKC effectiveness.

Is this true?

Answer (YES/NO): YES